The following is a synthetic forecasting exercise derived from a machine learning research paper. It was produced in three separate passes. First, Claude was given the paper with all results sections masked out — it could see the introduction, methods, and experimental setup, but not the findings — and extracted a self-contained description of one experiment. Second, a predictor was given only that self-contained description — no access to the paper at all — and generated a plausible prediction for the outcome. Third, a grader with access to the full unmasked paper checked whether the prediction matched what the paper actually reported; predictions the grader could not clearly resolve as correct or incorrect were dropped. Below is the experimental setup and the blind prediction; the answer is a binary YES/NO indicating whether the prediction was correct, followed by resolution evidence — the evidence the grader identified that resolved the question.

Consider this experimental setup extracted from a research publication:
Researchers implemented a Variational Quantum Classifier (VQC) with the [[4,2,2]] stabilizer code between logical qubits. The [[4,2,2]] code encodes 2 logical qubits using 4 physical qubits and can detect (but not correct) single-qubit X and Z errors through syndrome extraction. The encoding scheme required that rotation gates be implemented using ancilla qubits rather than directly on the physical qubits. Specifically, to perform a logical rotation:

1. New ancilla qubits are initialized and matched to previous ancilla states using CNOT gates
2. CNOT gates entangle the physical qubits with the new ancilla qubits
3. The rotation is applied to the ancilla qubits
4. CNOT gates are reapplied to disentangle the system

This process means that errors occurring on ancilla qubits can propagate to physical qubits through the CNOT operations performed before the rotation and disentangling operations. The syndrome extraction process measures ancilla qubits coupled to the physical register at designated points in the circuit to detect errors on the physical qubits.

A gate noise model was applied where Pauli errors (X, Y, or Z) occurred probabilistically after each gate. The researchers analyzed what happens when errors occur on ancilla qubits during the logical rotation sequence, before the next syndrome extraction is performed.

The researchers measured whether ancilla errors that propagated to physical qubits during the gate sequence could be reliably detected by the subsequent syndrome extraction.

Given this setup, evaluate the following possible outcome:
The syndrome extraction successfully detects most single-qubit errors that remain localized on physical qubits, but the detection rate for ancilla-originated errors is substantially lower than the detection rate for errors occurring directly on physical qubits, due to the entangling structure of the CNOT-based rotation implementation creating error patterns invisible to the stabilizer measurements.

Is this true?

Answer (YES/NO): NO